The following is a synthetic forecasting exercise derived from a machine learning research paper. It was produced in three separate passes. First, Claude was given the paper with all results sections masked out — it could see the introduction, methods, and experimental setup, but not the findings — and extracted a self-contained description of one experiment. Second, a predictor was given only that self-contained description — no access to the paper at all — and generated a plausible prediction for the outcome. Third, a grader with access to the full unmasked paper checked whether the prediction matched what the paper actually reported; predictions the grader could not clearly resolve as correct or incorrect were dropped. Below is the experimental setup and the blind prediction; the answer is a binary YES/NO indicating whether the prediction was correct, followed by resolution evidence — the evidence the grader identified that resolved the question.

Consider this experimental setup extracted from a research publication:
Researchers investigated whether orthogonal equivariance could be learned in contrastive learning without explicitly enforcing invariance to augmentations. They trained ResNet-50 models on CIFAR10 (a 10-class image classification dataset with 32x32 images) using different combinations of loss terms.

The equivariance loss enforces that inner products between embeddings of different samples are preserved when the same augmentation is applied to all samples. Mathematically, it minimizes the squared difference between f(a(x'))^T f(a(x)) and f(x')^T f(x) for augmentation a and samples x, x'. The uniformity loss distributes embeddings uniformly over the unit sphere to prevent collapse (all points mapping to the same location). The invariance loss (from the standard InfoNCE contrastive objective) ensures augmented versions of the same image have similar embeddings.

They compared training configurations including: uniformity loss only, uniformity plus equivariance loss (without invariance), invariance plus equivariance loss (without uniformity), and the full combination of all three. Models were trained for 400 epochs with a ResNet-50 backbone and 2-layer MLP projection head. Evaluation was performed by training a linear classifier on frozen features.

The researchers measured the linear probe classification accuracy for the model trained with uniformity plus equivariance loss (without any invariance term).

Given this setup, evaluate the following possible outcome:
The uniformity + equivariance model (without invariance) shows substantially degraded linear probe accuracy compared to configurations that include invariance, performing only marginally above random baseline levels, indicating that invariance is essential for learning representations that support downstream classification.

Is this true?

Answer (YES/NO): NO